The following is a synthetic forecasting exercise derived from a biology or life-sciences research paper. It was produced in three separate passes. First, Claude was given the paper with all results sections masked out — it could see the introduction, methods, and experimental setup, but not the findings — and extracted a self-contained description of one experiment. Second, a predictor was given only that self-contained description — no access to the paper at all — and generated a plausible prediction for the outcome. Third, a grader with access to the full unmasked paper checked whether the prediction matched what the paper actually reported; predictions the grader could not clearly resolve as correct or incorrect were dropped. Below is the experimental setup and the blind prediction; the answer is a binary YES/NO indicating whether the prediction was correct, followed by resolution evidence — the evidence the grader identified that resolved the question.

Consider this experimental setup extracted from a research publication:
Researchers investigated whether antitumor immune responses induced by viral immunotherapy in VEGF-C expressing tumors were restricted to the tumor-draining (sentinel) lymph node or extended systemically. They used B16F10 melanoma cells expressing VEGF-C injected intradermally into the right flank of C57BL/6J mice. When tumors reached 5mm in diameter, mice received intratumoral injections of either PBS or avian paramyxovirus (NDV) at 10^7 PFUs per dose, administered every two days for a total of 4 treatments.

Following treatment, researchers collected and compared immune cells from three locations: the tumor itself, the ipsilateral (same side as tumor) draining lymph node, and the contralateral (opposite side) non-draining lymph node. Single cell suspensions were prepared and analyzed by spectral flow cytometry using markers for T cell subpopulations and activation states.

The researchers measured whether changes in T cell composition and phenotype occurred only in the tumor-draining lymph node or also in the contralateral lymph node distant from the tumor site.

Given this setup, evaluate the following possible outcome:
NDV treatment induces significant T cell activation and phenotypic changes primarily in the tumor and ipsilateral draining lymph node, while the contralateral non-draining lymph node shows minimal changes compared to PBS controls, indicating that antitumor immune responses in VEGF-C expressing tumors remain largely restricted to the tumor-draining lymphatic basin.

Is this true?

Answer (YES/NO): NO